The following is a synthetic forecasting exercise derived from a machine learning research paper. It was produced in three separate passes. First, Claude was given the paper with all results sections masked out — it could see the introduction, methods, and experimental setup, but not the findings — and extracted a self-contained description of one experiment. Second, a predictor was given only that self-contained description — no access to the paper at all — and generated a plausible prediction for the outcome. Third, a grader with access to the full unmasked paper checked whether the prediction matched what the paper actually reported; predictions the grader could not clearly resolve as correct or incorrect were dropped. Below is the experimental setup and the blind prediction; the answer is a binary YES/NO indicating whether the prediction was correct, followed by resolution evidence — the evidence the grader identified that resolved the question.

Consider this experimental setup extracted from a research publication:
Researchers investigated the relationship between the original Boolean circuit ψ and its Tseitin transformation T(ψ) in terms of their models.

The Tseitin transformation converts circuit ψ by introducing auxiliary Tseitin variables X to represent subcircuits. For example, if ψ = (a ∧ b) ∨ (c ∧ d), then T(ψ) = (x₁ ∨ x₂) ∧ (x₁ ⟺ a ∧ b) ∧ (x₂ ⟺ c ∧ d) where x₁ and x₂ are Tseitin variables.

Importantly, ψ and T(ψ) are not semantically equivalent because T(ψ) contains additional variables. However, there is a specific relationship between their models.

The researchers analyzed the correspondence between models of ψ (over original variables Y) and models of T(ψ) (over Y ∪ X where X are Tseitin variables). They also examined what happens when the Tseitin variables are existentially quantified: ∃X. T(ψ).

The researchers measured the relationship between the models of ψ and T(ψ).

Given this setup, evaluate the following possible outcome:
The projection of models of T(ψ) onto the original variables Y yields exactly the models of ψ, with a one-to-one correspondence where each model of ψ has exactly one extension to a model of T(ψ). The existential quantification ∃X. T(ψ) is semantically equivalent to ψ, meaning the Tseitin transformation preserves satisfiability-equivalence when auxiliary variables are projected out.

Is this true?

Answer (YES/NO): YES